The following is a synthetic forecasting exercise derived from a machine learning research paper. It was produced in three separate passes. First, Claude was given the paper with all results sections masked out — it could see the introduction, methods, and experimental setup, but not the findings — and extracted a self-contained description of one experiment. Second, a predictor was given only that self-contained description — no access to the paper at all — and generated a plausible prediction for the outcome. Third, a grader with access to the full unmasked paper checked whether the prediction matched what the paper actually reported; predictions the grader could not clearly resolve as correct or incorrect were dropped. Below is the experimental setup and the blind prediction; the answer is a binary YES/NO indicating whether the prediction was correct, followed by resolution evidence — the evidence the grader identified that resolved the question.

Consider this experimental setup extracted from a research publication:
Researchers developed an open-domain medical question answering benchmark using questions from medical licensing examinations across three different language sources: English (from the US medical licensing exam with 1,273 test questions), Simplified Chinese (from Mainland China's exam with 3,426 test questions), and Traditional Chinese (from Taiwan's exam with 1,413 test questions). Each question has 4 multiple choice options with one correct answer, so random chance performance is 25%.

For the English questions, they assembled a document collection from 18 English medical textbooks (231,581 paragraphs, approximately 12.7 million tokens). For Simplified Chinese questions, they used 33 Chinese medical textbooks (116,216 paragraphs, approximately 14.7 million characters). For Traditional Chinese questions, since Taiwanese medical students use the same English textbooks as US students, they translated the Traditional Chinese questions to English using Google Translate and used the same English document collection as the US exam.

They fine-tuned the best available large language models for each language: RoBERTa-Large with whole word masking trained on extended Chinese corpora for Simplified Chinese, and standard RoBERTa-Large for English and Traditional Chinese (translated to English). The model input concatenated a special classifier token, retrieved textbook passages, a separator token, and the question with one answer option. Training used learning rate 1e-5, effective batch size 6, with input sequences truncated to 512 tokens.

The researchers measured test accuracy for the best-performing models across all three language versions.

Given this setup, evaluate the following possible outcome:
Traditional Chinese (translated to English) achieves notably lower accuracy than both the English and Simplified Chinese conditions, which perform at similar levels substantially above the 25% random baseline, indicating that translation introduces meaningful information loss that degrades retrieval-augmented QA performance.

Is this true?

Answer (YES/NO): NO